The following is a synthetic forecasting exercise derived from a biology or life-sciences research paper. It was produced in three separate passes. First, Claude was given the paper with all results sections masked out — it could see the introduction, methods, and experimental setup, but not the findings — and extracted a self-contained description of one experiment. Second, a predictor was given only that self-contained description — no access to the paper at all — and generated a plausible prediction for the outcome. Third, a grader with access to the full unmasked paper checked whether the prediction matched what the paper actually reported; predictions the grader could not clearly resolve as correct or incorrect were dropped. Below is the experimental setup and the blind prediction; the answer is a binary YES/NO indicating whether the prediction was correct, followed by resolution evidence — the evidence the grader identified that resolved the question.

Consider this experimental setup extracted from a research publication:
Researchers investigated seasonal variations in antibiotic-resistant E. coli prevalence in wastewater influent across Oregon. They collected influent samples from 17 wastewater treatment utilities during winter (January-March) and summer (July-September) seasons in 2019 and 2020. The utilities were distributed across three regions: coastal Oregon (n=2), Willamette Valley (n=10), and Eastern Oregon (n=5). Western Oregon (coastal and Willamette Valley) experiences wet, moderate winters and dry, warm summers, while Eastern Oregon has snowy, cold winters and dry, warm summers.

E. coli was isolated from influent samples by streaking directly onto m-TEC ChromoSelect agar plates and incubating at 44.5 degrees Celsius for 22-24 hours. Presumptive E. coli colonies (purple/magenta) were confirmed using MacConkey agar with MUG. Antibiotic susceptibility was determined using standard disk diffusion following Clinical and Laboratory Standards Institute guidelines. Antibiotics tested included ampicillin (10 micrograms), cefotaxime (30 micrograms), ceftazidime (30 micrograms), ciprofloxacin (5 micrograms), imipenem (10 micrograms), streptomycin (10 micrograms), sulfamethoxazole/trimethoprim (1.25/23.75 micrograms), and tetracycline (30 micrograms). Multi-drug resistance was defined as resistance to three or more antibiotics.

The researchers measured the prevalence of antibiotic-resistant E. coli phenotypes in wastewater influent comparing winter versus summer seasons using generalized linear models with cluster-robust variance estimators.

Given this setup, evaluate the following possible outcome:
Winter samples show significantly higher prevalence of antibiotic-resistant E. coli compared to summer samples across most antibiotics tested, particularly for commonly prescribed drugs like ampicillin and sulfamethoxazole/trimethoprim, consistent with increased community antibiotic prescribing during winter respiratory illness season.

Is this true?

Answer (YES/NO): NO